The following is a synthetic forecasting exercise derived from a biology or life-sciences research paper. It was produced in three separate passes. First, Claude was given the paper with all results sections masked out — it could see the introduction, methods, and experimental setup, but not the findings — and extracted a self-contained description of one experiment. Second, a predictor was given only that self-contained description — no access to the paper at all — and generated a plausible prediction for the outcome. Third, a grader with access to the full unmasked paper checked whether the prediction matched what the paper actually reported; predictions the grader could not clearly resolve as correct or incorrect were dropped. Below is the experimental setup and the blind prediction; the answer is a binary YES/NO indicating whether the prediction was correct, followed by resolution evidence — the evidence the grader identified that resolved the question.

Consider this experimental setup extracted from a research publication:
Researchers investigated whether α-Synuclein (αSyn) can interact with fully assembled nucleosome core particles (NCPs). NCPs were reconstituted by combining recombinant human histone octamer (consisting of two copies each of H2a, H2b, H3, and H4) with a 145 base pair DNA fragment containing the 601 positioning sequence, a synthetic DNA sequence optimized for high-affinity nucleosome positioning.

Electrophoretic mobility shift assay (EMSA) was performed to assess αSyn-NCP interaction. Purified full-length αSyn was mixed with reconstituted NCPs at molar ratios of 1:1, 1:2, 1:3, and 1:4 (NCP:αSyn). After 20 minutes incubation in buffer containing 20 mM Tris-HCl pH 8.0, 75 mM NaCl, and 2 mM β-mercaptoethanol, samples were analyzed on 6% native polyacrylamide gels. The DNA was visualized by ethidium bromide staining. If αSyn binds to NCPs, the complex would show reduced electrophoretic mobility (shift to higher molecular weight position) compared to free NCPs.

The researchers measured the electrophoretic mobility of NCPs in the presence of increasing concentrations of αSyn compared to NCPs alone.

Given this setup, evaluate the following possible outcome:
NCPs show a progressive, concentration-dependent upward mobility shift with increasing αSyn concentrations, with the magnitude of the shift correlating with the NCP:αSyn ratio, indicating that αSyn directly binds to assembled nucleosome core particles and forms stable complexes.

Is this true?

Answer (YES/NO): NO